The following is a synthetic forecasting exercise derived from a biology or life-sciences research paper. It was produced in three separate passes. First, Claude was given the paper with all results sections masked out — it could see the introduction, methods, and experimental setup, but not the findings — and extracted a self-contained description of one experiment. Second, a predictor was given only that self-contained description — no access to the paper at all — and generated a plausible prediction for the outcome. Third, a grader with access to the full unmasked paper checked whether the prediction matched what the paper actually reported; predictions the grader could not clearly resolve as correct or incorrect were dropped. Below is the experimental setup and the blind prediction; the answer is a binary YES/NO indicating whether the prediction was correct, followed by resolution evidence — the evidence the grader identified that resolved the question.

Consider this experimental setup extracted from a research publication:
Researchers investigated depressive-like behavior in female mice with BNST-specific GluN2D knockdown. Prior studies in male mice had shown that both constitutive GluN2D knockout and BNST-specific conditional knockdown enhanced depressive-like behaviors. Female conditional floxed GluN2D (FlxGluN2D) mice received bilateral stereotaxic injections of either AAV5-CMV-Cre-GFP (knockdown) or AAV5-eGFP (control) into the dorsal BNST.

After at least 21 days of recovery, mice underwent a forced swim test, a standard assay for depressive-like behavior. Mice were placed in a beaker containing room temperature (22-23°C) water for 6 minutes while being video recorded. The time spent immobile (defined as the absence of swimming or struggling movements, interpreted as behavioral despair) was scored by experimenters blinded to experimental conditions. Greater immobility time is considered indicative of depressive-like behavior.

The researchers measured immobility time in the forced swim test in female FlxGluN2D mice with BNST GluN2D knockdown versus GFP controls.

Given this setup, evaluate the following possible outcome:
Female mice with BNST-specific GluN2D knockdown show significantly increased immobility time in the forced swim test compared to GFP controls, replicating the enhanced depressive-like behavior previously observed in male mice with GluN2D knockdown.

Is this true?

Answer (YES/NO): NO